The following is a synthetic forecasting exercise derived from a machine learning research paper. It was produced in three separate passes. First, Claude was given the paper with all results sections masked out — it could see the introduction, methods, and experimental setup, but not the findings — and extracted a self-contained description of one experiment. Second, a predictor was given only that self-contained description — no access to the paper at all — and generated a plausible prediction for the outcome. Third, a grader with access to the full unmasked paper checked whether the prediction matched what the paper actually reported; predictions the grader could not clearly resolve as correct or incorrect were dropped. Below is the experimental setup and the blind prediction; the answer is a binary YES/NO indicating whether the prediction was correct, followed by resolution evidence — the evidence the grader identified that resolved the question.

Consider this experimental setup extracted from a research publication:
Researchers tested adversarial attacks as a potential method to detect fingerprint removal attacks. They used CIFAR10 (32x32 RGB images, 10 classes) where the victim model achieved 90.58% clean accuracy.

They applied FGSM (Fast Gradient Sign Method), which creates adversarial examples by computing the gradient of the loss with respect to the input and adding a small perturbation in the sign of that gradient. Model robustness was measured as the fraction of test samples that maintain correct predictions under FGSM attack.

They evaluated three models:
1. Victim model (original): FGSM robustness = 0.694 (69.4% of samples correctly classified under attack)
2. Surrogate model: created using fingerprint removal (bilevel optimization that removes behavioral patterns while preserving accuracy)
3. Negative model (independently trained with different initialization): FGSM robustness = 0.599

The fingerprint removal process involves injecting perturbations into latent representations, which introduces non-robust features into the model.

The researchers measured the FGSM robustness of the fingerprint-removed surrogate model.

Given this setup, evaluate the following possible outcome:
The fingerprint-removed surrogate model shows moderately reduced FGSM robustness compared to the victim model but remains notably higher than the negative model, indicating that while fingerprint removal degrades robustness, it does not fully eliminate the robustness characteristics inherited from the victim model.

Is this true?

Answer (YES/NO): NO